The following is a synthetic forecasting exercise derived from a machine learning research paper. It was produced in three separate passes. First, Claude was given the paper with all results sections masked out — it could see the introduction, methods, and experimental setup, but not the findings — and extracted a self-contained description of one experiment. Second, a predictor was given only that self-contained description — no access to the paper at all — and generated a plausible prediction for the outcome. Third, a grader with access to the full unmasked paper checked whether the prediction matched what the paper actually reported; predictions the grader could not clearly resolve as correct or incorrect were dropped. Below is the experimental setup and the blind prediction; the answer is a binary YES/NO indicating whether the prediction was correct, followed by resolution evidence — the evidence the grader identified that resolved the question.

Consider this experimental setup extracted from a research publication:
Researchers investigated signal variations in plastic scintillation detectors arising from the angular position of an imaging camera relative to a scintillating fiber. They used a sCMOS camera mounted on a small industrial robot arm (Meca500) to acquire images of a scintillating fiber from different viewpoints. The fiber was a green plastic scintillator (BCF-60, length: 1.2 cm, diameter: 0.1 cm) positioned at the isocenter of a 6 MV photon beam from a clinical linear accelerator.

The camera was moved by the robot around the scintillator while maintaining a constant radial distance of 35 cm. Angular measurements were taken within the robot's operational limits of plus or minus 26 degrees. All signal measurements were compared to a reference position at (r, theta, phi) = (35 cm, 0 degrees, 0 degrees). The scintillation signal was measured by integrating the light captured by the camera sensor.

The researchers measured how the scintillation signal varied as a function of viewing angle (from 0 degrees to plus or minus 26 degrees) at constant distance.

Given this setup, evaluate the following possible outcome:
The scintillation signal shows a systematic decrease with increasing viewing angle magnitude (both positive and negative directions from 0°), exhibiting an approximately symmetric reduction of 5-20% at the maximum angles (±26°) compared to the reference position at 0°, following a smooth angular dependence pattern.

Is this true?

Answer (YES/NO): NO